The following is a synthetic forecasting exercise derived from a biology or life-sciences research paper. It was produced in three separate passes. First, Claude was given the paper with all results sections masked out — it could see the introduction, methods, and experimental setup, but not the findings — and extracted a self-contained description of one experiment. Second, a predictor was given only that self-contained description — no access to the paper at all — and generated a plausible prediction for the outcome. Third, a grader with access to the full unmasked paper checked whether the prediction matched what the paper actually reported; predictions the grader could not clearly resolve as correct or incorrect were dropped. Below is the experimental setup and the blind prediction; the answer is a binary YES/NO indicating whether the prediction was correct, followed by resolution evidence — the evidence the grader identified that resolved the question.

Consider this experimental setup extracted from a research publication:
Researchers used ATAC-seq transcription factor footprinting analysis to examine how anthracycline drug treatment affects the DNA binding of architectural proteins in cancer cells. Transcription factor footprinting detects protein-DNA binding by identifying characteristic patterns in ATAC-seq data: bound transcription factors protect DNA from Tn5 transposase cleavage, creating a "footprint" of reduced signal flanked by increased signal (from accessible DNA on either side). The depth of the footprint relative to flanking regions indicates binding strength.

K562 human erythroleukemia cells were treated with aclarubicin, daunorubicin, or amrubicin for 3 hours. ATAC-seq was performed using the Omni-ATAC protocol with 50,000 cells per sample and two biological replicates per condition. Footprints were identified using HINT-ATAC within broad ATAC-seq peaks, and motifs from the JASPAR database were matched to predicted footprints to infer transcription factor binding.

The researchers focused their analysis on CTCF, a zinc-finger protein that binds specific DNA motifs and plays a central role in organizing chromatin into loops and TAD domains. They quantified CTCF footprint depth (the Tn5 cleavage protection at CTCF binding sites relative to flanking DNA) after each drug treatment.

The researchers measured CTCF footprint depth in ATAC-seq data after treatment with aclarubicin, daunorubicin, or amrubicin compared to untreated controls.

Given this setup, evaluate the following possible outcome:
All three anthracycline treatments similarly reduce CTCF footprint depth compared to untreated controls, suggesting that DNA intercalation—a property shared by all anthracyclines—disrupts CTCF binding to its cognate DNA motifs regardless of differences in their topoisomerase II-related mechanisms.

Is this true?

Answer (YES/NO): NO